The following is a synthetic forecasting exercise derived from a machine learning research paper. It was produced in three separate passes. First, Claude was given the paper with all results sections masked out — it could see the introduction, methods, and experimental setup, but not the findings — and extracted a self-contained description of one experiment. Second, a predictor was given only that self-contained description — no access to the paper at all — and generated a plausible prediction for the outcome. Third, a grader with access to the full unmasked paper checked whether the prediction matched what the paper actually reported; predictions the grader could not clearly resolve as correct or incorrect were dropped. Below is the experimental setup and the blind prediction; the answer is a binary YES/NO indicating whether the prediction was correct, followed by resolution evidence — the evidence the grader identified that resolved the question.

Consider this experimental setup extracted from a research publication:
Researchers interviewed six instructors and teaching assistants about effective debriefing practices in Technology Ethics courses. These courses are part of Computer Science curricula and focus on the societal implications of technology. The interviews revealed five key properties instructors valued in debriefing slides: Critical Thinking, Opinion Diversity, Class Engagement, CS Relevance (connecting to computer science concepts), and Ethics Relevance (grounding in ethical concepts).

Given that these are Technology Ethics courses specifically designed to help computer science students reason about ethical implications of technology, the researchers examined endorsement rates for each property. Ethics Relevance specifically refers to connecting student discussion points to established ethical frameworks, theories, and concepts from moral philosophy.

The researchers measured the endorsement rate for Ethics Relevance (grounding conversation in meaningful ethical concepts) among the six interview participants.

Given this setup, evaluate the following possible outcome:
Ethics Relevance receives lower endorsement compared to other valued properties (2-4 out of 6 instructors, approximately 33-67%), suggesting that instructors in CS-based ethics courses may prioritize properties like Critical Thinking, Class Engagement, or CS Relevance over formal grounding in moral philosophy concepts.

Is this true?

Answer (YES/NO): YES